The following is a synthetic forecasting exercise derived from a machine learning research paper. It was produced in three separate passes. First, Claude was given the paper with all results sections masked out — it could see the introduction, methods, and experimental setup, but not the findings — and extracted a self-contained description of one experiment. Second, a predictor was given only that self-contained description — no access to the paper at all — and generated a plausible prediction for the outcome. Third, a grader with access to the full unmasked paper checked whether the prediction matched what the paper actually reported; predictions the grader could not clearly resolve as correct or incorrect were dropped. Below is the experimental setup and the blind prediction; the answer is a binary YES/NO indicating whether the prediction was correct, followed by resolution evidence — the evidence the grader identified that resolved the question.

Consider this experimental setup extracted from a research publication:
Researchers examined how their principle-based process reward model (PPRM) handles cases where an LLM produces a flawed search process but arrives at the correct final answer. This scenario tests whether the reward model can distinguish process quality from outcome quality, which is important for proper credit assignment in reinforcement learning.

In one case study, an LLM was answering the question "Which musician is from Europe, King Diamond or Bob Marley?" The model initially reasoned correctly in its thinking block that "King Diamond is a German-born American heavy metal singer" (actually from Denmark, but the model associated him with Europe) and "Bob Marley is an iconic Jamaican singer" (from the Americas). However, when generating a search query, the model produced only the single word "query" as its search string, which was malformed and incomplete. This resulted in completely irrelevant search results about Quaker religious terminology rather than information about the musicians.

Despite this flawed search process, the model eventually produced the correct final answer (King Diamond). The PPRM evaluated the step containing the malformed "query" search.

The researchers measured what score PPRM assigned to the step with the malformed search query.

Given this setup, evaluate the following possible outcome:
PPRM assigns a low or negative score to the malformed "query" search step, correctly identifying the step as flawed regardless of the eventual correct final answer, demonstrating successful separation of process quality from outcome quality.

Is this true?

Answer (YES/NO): YES